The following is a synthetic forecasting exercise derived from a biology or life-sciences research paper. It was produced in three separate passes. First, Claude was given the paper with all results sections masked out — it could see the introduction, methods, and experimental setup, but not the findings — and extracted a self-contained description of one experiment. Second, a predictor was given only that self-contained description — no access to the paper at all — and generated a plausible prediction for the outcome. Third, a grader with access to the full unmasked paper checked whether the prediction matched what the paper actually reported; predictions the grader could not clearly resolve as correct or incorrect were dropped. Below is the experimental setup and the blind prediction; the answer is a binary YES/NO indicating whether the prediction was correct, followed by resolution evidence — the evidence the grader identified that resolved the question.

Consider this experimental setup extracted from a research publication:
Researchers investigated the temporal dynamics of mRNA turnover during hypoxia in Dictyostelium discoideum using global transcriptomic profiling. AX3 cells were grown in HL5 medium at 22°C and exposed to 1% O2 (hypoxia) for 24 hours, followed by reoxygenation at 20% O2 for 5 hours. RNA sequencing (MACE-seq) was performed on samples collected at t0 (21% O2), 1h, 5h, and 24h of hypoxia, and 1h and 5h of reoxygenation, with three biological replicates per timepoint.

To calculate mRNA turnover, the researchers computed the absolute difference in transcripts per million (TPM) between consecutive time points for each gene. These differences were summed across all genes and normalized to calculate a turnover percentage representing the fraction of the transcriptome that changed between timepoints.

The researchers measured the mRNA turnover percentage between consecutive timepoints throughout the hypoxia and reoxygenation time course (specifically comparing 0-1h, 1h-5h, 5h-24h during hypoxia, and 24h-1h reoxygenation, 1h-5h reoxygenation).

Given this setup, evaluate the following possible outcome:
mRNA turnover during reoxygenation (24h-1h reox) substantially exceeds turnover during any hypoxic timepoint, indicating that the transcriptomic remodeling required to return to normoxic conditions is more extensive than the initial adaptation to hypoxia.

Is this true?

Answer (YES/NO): NO